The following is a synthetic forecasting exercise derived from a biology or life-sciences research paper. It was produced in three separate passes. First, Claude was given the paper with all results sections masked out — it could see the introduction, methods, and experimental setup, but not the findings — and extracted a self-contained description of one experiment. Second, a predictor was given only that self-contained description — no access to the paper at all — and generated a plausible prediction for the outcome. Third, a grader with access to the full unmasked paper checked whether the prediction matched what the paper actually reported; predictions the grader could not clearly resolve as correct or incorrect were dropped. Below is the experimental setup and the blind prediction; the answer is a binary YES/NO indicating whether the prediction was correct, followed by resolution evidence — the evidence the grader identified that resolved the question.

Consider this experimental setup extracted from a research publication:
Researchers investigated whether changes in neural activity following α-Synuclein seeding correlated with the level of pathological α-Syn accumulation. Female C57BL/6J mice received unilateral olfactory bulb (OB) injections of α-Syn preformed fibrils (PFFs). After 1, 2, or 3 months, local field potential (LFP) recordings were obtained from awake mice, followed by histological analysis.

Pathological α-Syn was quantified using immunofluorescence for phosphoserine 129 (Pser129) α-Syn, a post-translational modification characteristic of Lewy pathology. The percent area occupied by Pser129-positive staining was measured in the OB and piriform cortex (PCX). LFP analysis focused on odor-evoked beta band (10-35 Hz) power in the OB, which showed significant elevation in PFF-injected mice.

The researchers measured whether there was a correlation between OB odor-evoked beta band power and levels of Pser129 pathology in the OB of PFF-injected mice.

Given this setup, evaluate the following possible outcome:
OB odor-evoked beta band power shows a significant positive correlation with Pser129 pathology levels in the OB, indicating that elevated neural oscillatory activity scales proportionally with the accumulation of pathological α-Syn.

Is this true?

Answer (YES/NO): NO